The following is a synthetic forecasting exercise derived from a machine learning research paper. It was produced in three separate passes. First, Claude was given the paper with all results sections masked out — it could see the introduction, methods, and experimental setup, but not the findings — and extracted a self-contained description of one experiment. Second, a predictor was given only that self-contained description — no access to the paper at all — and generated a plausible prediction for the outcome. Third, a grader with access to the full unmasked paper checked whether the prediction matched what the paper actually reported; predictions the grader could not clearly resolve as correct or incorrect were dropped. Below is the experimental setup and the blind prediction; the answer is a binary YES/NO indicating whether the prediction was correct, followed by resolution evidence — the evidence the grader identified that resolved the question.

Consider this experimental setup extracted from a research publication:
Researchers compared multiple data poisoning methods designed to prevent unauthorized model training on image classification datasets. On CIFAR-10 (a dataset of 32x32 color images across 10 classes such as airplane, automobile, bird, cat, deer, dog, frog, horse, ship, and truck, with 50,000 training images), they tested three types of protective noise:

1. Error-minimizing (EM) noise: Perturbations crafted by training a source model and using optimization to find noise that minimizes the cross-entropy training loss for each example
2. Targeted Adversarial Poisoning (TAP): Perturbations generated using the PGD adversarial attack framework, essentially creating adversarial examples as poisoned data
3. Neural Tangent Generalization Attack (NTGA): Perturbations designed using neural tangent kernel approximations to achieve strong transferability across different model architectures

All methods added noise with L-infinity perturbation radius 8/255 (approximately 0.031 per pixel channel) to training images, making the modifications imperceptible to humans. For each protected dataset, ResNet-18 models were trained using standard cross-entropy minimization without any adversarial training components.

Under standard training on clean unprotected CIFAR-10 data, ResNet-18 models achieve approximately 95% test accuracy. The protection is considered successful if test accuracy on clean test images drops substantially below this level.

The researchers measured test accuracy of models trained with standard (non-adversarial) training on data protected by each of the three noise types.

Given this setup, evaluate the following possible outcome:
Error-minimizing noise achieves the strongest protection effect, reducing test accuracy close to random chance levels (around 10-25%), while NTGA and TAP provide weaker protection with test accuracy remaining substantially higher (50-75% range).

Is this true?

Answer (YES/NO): NO